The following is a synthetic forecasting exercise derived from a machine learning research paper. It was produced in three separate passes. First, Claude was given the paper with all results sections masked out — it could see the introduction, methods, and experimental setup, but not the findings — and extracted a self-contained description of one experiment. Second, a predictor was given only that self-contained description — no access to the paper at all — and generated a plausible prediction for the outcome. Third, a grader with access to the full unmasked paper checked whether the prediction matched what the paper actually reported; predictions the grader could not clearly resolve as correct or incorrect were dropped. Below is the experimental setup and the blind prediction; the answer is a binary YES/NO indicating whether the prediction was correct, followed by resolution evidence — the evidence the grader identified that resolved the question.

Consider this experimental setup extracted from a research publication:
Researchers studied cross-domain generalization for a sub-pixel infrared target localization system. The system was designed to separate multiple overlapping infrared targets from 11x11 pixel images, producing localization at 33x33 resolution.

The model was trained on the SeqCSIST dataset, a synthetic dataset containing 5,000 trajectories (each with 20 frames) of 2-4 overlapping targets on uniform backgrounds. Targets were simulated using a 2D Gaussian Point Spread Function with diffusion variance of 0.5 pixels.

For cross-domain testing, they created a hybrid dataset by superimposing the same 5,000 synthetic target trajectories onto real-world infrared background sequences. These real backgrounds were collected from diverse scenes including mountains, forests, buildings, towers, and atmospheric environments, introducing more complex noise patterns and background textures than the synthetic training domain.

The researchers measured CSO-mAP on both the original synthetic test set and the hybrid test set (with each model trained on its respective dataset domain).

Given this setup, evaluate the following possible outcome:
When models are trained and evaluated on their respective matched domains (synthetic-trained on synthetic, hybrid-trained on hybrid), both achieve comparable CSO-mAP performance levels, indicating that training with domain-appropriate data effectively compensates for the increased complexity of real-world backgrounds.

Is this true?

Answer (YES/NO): NO